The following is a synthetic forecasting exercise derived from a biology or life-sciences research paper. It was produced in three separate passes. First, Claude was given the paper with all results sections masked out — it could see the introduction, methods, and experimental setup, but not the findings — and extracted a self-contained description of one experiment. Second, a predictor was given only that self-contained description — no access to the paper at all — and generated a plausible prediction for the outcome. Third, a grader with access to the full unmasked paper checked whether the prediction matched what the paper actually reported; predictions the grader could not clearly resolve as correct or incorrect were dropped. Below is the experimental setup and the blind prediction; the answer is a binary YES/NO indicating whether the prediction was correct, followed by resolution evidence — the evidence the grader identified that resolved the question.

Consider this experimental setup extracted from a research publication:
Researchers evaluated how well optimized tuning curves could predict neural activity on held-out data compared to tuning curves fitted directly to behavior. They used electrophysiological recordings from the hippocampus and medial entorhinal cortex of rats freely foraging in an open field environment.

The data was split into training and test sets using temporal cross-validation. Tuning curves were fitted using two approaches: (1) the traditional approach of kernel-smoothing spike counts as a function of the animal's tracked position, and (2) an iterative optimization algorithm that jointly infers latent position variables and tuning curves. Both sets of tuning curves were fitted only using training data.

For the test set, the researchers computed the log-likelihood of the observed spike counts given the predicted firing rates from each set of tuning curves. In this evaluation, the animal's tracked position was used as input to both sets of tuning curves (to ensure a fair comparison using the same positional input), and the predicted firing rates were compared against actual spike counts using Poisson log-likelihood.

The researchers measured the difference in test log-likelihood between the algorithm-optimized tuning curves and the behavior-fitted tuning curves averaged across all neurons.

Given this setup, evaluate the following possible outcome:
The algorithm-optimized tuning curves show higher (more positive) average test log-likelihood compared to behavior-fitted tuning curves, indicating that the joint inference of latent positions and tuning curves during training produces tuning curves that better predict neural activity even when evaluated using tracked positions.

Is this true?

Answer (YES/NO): YES